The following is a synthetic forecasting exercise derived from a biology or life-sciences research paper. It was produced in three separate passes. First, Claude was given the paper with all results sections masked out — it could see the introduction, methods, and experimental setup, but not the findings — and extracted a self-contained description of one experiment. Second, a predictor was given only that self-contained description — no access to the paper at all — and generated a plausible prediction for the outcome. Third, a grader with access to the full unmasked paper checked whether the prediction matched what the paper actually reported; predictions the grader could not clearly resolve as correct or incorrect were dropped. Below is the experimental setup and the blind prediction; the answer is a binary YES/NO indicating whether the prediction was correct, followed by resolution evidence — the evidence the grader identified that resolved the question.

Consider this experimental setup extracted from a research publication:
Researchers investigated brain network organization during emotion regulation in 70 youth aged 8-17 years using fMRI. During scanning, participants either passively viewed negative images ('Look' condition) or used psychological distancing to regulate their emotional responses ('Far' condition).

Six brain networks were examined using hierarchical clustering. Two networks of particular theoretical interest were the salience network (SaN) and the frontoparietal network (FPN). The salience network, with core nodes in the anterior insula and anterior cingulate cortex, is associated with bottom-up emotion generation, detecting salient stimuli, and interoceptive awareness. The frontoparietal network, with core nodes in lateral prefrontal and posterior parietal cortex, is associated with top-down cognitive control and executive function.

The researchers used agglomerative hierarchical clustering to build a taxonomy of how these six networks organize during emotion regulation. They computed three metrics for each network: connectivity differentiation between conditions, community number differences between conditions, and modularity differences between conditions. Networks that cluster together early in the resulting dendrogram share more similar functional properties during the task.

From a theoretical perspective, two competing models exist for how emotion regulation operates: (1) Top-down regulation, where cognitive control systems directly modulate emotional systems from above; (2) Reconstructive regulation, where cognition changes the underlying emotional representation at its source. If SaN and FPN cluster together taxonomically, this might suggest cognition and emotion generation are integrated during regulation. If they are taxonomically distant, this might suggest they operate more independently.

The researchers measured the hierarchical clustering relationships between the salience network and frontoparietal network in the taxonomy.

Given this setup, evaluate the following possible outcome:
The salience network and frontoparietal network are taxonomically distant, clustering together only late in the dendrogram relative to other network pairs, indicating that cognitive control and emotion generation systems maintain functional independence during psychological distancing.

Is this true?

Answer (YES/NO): YES